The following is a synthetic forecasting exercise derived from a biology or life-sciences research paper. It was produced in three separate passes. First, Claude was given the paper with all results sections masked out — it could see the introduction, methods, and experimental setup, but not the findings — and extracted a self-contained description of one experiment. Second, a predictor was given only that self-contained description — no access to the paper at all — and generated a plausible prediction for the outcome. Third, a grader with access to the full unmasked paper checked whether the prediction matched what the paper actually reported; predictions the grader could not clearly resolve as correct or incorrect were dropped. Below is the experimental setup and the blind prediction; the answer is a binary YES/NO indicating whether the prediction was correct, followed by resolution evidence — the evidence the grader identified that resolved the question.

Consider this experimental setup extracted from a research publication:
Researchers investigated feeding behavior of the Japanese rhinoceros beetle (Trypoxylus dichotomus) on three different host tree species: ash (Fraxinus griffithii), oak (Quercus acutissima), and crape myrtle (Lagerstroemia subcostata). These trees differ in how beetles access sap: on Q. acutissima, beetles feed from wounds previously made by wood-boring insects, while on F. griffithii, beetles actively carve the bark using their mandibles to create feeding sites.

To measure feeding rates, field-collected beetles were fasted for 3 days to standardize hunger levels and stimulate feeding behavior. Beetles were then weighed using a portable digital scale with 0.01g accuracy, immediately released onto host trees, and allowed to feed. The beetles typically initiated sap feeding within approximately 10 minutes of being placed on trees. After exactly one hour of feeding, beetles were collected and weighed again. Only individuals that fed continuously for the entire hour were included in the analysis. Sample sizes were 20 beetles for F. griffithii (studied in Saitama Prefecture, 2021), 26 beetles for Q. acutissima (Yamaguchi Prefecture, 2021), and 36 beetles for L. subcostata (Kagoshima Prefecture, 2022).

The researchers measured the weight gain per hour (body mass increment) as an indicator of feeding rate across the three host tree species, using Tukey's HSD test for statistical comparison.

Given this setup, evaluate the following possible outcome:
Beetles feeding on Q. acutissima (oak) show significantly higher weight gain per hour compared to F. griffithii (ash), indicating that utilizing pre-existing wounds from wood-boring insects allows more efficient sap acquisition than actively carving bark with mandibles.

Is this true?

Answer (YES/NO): YES